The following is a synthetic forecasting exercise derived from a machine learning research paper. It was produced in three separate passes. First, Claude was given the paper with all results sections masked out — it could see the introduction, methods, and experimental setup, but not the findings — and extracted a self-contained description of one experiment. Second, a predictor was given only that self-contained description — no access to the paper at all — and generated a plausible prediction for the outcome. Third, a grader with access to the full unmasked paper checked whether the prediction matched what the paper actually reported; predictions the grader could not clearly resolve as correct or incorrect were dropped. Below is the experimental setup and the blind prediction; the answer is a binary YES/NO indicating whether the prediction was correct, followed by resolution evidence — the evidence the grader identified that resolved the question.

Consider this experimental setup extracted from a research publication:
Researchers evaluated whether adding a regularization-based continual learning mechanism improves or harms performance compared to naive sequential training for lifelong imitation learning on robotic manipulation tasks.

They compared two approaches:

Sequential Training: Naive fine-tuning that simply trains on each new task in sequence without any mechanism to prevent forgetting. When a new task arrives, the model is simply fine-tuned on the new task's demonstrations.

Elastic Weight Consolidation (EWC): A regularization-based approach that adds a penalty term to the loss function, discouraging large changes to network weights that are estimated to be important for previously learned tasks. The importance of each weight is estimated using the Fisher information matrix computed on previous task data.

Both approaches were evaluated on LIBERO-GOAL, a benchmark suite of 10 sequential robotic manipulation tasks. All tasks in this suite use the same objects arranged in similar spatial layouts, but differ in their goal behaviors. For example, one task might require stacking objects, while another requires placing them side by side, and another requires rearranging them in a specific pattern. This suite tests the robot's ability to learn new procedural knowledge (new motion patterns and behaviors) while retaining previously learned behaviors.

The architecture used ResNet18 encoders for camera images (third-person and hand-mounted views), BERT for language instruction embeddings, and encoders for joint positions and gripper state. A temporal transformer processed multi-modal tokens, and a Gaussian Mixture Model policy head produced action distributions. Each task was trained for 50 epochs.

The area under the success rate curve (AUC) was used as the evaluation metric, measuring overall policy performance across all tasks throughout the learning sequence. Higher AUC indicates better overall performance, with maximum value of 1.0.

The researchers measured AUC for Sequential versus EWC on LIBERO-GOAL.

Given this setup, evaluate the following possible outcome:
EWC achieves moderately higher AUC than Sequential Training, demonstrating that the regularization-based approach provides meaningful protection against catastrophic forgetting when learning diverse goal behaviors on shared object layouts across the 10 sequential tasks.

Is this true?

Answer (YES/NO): NO